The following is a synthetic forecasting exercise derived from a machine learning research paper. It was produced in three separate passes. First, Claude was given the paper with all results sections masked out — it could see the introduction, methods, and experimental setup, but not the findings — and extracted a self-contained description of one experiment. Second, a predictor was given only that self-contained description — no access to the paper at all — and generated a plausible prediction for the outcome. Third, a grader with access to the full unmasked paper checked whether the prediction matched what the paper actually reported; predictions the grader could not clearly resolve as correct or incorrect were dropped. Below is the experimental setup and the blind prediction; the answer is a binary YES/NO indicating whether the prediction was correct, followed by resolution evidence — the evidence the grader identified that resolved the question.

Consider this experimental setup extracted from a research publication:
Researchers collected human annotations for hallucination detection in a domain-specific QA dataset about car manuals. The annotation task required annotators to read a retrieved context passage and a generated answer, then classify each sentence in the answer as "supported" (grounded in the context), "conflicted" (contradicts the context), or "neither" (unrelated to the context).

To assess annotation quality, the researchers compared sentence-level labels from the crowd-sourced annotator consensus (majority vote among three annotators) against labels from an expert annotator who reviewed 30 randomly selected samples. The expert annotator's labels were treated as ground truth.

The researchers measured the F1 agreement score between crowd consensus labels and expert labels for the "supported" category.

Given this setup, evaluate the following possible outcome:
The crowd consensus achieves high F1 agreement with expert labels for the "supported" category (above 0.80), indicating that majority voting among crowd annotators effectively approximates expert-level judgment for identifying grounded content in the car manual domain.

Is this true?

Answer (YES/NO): YES